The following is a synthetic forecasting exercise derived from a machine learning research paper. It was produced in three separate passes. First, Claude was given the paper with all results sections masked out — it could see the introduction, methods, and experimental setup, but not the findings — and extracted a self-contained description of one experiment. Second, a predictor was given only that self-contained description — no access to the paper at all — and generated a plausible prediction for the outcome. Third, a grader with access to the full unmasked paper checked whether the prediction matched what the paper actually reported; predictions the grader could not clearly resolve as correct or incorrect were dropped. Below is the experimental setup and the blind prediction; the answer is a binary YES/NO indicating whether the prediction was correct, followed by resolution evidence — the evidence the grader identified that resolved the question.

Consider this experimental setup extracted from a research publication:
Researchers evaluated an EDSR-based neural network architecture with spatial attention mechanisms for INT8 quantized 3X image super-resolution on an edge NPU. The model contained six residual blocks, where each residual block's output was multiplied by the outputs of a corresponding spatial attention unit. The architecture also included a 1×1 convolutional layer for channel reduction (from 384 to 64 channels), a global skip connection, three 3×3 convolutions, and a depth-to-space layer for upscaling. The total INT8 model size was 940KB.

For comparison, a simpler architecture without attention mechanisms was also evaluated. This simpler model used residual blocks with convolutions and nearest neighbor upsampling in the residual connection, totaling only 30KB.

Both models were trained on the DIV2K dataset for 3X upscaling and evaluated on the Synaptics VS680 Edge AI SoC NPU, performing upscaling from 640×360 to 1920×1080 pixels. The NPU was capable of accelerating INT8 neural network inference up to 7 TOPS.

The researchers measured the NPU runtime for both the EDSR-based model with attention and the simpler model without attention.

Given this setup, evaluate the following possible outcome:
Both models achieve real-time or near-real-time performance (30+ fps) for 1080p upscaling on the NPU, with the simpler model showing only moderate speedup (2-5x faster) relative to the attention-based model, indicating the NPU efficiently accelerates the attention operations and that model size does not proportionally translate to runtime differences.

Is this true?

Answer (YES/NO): NO